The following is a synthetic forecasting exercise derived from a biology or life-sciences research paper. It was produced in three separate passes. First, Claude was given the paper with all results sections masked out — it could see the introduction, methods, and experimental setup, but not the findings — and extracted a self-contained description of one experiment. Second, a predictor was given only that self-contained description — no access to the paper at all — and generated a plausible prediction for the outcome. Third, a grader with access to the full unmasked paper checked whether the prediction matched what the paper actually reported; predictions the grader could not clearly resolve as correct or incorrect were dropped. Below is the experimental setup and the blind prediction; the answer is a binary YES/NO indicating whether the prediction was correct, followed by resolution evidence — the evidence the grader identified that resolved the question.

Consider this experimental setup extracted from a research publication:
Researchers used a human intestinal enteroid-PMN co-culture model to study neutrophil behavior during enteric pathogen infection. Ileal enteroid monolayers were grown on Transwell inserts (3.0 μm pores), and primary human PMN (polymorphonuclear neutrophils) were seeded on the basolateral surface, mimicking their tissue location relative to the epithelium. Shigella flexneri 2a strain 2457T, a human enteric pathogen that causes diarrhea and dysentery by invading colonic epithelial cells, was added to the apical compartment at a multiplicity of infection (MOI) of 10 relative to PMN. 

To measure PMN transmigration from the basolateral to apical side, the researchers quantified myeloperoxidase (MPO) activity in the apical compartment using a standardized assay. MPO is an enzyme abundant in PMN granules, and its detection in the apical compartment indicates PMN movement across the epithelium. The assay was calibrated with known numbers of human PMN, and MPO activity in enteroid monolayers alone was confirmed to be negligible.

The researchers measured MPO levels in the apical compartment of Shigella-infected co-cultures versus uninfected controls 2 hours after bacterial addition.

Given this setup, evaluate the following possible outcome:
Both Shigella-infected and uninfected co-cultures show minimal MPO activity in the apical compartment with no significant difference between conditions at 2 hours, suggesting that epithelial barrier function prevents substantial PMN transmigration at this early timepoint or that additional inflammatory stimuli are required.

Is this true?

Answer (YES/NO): NO